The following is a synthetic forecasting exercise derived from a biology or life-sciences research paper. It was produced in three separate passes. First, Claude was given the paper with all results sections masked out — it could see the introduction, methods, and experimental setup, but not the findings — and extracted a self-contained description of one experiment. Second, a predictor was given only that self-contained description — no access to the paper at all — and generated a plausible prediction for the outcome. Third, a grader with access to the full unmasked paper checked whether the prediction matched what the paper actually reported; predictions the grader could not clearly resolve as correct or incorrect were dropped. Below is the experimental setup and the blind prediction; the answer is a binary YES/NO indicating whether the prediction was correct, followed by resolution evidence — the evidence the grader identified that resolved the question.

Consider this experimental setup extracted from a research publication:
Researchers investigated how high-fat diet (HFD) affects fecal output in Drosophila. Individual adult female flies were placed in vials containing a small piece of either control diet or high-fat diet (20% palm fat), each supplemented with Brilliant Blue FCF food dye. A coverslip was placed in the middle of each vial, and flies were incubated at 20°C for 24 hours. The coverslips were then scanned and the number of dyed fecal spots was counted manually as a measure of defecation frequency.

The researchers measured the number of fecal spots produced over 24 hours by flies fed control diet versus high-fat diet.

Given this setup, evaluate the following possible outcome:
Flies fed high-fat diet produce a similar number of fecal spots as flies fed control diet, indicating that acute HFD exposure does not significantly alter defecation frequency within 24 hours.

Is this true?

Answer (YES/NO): NO